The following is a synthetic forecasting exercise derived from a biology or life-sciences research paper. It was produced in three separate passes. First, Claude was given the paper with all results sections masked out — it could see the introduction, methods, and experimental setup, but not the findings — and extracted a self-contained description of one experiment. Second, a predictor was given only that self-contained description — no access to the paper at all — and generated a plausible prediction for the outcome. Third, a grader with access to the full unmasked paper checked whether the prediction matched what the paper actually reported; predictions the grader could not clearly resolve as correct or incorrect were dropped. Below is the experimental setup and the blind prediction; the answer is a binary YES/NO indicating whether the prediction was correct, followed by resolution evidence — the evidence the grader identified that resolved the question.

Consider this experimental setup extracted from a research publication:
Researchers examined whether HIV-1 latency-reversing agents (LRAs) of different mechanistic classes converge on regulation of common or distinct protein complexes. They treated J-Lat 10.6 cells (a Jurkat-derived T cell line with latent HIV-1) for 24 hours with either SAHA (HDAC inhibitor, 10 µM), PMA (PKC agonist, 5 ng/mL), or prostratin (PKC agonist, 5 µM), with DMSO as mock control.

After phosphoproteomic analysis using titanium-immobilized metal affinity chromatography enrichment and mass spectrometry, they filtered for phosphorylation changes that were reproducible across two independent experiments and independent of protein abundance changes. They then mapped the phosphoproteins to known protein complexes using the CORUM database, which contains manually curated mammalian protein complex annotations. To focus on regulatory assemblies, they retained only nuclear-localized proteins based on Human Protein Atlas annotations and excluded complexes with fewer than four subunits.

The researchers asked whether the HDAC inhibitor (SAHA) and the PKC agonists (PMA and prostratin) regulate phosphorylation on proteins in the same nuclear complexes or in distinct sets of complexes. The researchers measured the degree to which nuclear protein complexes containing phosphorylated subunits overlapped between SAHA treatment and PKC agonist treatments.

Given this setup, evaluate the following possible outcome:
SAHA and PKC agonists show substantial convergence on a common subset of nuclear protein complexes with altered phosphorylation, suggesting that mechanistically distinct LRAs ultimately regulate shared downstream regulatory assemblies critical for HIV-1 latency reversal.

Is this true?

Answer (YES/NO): YES